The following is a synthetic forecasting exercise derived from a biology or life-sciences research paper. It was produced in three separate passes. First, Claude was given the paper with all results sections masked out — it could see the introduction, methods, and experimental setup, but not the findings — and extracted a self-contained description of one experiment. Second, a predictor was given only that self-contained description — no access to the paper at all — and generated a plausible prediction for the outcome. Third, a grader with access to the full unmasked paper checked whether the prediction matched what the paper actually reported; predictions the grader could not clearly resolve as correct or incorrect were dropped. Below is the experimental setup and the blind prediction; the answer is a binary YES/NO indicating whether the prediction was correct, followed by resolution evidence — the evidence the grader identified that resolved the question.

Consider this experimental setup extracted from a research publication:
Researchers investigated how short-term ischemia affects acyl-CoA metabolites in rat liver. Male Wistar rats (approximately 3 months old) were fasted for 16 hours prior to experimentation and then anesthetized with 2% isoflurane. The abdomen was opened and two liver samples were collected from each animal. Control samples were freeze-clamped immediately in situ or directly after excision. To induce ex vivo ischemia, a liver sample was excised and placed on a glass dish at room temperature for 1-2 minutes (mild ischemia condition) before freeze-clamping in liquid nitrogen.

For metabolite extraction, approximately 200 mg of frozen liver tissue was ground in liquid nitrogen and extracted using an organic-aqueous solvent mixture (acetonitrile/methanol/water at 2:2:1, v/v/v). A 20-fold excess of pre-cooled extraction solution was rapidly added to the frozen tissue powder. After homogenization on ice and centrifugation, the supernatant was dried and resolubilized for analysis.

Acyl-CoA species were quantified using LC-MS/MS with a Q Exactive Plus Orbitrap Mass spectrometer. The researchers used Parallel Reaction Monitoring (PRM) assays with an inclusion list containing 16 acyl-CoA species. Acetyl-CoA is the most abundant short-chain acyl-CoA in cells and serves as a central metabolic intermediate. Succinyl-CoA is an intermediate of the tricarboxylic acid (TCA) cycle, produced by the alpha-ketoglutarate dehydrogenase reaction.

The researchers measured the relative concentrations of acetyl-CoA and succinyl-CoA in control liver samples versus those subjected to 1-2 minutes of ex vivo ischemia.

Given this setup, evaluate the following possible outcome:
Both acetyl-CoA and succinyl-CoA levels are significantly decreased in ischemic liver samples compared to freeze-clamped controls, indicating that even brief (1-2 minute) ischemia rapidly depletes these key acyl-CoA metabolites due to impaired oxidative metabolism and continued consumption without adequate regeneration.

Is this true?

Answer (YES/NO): NO